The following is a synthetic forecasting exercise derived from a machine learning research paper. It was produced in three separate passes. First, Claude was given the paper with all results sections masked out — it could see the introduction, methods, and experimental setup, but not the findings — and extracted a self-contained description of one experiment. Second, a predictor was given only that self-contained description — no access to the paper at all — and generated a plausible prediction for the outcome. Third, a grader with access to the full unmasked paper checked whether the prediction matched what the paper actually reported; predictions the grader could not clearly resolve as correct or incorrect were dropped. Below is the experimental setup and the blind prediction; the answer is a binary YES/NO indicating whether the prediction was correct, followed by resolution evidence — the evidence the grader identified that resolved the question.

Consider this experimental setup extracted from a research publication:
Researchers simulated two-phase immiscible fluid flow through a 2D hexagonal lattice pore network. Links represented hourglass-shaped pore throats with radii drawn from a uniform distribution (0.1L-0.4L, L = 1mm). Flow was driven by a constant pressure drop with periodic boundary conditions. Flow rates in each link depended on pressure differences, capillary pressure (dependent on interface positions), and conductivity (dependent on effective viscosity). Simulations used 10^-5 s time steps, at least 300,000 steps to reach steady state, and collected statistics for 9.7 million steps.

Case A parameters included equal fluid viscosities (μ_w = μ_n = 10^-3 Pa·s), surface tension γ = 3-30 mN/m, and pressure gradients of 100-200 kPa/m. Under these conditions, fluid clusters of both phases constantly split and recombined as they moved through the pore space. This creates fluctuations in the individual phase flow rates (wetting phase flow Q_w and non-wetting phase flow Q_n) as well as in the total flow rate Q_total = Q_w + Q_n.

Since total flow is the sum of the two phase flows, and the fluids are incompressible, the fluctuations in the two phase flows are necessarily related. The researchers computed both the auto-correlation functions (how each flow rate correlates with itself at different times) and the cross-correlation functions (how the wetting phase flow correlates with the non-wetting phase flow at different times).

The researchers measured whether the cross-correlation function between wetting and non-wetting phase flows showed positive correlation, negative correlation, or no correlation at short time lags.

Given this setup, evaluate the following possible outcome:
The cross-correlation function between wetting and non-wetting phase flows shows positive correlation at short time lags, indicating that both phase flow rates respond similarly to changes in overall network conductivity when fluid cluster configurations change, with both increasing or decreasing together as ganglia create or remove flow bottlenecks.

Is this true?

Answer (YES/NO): NO